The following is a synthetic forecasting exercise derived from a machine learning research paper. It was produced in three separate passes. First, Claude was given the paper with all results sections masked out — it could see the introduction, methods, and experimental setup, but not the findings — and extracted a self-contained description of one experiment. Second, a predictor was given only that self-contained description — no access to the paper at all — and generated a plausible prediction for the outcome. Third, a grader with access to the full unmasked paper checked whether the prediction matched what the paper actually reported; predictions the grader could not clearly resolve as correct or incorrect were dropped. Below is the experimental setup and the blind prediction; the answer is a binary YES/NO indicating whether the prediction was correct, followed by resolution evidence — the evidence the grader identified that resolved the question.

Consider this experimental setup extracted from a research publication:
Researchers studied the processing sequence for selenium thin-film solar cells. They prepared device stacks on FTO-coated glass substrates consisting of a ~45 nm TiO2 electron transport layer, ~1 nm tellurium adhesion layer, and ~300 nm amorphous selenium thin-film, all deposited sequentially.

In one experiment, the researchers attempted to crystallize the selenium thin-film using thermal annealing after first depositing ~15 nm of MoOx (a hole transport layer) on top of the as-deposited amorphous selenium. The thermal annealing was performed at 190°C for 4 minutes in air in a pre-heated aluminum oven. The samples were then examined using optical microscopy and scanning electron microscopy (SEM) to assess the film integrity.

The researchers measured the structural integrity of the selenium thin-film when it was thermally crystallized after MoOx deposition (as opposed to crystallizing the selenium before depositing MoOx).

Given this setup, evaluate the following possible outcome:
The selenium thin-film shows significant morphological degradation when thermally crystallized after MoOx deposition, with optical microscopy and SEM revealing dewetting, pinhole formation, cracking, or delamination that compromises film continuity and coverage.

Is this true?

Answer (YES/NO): YES